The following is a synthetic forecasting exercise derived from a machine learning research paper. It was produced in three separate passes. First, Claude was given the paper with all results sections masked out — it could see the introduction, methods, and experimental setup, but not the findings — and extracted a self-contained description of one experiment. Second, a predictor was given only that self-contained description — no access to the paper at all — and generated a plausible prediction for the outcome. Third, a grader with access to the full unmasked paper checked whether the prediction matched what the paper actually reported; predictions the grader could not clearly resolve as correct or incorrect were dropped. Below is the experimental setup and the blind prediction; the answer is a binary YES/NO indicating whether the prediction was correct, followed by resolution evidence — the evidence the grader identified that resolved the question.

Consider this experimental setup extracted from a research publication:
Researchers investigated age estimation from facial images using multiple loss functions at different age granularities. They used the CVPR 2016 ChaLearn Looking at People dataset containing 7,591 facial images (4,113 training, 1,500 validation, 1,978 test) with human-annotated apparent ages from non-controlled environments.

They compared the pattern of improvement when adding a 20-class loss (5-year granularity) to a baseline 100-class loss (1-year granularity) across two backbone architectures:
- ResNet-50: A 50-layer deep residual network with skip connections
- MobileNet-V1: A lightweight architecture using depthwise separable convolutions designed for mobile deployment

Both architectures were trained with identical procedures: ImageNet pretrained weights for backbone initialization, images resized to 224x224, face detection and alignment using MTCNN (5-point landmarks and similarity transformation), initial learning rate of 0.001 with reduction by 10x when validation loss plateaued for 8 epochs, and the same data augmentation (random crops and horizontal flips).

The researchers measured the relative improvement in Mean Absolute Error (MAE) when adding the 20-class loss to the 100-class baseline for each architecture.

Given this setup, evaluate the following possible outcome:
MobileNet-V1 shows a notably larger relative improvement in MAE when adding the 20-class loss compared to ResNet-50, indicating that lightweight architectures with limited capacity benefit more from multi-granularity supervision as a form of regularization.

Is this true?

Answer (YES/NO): YES